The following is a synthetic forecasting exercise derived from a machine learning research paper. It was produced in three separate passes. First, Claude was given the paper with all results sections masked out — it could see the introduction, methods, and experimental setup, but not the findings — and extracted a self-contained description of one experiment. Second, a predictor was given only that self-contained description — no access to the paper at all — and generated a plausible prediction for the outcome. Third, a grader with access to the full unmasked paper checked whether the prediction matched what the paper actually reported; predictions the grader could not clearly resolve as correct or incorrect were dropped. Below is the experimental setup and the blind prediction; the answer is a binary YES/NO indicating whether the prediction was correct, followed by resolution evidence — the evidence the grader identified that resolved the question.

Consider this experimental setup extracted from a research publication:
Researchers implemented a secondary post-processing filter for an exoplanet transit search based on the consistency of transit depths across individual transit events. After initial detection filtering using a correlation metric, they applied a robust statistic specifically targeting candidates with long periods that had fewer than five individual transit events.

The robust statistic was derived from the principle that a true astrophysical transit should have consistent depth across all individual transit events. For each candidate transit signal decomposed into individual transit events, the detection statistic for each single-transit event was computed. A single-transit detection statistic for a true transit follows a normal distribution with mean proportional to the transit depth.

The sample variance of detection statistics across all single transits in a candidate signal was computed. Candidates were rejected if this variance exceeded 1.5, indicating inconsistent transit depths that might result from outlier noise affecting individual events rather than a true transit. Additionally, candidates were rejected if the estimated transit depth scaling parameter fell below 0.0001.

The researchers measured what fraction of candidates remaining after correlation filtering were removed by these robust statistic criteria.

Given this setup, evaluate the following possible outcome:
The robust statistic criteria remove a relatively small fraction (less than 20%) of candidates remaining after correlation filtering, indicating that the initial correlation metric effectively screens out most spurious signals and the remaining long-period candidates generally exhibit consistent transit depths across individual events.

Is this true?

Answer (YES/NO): YES